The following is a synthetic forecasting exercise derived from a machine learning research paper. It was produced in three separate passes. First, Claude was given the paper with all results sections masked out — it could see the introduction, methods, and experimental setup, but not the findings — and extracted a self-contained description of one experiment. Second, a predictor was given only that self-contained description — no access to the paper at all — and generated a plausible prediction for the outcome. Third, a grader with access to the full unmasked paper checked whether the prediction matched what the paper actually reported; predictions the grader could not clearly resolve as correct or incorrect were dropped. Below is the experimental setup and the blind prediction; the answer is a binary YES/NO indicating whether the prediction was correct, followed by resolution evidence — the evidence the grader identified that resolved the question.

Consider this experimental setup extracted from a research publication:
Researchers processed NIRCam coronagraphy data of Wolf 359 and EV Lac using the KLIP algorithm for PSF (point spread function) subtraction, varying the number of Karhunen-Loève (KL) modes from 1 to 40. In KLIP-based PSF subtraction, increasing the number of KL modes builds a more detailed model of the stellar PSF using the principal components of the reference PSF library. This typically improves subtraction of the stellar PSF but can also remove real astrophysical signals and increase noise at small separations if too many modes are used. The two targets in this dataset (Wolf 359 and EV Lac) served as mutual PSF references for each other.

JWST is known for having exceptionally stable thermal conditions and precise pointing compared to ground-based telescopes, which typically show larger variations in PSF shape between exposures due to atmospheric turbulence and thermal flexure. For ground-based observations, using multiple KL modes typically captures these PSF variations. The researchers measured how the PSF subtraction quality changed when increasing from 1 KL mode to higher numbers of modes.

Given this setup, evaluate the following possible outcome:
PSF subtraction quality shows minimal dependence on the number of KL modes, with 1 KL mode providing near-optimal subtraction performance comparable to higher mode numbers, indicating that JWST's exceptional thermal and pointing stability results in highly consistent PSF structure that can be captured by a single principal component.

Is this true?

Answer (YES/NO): YES